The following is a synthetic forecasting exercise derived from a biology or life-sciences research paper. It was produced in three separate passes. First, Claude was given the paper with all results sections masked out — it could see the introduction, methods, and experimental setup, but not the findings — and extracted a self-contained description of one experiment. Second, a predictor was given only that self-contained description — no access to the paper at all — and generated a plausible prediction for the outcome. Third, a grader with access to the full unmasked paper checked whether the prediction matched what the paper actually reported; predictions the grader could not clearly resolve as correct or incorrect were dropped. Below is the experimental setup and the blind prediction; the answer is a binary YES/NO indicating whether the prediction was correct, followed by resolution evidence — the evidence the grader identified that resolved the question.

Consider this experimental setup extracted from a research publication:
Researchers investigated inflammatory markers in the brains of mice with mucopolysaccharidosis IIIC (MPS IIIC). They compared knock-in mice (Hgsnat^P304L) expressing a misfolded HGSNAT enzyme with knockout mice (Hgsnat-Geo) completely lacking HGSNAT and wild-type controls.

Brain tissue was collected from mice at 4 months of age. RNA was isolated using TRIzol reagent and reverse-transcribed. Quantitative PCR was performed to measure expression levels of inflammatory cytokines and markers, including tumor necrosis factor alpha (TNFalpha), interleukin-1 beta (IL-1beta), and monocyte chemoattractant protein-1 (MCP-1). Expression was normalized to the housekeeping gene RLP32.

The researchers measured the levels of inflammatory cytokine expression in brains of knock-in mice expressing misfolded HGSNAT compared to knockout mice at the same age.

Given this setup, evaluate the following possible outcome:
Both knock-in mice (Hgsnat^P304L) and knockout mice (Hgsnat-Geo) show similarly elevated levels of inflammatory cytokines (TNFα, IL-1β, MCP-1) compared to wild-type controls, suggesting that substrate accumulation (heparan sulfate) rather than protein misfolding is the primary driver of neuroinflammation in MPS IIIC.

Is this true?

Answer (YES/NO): NO